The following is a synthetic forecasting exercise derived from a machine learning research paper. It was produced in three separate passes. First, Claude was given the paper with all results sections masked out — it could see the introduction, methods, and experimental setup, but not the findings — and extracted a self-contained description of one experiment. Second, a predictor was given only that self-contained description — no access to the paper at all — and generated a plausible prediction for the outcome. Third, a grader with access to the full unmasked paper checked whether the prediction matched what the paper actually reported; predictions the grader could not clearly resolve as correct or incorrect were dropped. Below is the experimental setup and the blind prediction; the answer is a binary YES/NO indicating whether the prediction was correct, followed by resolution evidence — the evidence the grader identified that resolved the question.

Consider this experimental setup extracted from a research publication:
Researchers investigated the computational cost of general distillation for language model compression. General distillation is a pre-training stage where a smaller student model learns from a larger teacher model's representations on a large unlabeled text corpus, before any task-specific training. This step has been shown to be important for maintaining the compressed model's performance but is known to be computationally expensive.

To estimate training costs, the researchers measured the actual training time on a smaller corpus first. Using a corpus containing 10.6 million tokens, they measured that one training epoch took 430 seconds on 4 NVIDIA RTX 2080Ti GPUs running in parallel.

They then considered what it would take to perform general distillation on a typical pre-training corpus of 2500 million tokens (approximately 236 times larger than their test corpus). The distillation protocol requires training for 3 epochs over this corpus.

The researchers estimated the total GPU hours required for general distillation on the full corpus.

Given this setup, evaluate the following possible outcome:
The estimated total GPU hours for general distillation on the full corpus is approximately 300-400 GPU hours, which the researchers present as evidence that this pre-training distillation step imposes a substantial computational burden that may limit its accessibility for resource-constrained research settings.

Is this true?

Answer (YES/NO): NO